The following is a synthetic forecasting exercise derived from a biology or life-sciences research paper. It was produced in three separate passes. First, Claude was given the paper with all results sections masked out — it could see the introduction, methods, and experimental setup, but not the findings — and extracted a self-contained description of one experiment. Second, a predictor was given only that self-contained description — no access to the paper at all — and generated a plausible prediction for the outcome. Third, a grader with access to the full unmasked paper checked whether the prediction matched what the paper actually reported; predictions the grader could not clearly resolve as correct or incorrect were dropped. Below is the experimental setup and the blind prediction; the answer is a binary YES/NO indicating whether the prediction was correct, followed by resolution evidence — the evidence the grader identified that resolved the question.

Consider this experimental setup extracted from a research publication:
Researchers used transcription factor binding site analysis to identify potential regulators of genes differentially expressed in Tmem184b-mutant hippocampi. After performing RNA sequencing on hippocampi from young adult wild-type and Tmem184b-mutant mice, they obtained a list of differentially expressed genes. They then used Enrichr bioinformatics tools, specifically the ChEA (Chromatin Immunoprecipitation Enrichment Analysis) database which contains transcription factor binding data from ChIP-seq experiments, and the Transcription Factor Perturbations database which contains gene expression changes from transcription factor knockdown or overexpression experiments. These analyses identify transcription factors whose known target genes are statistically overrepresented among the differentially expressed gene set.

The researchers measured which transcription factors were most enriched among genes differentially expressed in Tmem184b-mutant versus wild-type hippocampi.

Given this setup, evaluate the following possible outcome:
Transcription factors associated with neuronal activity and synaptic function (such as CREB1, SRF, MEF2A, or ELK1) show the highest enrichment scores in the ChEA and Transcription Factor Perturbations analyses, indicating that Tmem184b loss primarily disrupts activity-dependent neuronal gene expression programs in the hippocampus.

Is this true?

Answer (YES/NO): NO